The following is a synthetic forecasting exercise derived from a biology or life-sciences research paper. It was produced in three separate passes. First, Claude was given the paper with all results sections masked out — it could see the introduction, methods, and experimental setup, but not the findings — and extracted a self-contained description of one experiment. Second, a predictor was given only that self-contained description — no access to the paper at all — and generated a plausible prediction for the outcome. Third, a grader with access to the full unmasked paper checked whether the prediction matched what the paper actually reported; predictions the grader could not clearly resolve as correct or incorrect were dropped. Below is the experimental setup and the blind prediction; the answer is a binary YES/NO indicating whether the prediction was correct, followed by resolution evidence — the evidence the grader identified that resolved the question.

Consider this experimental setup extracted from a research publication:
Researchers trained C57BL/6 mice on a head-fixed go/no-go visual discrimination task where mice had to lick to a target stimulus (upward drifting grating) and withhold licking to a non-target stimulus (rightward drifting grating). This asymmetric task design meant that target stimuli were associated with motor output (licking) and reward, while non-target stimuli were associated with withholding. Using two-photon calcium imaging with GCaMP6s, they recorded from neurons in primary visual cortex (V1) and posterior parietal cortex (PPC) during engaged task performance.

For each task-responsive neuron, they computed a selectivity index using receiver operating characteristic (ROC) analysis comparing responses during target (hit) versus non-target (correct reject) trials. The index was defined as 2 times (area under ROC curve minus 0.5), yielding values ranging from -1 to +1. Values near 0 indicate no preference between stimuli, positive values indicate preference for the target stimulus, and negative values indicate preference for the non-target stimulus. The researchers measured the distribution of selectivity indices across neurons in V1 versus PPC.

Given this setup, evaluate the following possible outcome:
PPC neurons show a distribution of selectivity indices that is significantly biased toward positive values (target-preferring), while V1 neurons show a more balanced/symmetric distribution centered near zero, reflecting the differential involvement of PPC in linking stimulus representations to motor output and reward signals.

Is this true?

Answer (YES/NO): YES